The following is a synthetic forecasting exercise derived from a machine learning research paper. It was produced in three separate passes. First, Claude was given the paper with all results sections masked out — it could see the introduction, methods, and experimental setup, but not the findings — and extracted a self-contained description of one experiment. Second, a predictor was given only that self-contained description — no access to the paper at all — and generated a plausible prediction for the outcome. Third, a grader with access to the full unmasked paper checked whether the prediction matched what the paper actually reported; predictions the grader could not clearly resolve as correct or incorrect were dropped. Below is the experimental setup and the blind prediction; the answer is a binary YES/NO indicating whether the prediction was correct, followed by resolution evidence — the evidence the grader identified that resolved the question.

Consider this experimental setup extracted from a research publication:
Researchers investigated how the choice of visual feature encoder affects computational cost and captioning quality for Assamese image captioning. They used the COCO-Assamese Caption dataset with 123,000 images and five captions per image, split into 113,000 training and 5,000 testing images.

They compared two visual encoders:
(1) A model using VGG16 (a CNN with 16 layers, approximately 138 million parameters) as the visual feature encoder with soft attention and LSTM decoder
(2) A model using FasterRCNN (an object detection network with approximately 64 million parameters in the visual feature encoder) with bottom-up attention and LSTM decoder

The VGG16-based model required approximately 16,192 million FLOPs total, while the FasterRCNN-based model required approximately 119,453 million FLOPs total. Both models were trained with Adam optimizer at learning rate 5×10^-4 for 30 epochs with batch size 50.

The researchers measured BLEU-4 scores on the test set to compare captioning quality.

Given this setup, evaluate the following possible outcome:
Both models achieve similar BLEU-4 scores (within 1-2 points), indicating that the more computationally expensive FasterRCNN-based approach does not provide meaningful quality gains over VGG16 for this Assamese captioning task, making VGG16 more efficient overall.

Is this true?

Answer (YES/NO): NO